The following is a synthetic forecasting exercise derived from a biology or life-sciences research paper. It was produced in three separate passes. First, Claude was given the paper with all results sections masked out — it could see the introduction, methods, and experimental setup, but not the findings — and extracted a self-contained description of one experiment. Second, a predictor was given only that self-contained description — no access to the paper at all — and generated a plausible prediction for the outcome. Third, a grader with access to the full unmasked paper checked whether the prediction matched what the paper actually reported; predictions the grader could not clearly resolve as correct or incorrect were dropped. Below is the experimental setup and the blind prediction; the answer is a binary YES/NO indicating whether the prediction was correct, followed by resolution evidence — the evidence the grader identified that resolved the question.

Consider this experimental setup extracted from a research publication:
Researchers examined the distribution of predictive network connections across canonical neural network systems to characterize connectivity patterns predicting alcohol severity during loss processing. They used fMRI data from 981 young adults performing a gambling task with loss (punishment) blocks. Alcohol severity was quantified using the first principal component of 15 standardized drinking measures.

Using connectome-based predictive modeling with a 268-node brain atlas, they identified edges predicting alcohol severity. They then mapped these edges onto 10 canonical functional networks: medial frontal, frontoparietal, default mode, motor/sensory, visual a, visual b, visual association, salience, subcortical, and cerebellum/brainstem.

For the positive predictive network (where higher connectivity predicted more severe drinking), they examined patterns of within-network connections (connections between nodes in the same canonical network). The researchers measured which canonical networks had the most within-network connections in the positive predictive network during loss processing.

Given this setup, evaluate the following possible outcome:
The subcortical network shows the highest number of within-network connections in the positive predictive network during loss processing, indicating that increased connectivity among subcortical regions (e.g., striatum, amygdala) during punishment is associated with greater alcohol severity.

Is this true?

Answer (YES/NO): NO